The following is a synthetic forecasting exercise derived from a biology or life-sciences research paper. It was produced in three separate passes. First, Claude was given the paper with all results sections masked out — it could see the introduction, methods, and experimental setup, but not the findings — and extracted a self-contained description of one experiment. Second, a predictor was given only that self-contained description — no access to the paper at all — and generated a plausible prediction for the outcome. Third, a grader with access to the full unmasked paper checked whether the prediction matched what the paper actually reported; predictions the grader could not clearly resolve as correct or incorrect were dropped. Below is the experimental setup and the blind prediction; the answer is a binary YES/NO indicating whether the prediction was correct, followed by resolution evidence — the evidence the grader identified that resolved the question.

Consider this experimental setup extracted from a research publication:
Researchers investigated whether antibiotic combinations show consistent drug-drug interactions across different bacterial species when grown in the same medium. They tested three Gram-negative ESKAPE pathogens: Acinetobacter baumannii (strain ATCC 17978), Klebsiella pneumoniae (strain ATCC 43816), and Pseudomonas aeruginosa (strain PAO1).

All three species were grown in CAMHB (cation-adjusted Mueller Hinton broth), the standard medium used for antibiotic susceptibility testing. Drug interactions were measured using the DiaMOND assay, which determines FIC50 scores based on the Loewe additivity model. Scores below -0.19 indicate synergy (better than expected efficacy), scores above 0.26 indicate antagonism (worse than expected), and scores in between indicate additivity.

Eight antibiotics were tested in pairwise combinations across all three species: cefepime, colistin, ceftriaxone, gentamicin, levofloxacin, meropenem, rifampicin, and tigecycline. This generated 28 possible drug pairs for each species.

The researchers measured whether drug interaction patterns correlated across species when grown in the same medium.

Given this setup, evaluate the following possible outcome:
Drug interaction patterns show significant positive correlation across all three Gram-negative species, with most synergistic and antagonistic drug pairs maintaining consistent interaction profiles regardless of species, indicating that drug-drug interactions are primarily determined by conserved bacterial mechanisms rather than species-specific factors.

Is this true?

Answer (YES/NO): NO